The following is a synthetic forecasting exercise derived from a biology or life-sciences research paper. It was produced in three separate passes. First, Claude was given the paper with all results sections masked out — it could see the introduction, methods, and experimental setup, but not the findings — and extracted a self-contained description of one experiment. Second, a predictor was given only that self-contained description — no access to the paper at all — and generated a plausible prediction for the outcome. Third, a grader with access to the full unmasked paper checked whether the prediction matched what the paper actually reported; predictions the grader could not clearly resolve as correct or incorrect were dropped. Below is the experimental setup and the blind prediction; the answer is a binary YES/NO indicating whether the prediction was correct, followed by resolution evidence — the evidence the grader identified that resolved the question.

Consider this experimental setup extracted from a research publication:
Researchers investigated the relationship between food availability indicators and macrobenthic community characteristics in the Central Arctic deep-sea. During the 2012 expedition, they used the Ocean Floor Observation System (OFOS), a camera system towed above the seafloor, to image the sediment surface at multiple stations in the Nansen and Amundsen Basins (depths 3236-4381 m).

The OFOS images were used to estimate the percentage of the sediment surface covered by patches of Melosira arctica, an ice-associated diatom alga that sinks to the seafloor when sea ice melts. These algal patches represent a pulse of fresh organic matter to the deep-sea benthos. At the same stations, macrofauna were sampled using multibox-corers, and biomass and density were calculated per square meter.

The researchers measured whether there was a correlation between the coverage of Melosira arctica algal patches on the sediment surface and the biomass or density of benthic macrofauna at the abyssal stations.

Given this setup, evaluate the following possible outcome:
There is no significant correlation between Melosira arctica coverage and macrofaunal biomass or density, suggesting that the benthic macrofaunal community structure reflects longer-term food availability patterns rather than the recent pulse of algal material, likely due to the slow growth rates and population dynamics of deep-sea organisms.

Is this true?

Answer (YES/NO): YES